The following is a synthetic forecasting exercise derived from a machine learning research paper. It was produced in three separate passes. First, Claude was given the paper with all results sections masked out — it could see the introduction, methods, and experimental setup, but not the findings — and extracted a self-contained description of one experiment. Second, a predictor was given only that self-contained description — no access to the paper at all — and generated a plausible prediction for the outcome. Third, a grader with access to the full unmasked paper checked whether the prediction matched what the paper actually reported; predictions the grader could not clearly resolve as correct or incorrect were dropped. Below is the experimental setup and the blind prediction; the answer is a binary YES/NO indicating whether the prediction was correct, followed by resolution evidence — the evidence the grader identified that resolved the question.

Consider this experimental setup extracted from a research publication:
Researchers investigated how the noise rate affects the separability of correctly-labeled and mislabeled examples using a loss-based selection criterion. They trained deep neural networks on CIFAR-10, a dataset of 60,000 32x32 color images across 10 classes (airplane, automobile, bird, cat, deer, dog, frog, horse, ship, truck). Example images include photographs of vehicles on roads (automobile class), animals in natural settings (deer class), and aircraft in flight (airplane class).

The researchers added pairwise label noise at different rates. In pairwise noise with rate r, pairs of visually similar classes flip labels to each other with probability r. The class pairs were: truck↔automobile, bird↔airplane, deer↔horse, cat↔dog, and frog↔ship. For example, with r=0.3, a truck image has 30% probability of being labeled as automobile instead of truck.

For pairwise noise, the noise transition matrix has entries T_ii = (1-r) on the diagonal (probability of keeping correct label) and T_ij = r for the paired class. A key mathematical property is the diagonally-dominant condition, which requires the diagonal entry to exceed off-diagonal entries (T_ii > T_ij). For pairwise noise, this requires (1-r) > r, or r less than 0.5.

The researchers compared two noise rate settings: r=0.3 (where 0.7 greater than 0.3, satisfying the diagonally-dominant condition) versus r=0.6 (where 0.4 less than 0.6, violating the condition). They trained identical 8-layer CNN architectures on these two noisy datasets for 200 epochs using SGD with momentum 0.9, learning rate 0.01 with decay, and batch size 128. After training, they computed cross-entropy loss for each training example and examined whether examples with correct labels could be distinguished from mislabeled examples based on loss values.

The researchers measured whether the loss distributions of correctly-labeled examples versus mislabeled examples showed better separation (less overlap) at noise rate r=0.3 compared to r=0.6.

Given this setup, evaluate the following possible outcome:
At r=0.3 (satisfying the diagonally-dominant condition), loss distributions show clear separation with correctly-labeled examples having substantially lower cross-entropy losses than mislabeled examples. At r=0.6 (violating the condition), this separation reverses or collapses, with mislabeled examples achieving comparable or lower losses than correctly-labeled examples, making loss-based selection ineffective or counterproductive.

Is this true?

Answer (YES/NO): YES